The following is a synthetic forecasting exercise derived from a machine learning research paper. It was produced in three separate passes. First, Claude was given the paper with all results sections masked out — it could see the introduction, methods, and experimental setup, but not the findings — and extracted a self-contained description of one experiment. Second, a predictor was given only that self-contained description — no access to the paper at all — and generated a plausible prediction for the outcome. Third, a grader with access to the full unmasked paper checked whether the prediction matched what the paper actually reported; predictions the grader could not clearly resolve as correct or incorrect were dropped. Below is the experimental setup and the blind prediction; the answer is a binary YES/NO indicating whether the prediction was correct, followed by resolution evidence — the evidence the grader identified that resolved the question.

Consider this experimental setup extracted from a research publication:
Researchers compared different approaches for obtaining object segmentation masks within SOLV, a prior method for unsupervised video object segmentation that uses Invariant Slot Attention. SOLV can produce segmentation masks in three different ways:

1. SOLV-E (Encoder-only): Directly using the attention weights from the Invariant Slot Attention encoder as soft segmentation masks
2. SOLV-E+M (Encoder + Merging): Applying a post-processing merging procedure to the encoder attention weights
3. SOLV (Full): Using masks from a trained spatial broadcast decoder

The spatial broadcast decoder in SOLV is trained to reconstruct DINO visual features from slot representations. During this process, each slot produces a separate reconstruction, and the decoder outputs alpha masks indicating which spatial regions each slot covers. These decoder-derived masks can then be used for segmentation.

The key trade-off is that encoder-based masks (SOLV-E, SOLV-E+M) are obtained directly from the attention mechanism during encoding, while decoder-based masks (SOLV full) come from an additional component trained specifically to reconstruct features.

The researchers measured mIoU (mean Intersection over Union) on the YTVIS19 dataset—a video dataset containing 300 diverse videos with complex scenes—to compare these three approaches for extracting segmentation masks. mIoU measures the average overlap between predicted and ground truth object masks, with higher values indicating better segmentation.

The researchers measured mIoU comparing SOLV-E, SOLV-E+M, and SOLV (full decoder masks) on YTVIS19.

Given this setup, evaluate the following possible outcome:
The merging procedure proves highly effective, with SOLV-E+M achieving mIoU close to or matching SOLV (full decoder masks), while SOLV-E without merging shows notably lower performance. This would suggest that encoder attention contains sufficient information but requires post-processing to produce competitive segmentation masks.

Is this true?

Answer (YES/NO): NO